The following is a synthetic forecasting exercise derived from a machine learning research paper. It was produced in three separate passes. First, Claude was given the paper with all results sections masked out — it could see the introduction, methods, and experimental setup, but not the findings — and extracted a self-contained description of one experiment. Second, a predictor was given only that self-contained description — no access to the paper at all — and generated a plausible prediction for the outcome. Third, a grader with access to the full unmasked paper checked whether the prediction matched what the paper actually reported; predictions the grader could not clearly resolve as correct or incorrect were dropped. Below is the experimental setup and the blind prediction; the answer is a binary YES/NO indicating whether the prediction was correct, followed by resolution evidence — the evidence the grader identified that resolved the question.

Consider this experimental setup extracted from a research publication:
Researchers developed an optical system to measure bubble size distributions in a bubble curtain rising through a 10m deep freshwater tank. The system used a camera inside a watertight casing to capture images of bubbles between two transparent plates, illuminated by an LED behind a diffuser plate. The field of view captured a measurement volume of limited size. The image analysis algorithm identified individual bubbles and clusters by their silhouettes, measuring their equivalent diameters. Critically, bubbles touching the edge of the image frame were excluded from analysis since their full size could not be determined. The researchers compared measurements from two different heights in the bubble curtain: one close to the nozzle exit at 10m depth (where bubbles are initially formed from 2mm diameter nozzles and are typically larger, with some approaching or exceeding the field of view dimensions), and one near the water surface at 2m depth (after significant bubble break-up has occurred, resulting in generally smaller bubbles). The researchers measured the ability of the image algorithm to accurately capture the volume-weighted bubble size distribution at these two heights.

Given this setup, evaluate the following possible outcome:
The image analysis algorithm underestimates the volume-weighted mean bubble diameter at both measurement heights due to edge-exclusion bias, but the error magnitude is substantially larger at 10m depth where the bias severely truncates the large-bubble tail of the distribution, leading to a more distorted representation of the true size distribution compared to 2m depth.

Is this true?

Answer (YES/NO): NO